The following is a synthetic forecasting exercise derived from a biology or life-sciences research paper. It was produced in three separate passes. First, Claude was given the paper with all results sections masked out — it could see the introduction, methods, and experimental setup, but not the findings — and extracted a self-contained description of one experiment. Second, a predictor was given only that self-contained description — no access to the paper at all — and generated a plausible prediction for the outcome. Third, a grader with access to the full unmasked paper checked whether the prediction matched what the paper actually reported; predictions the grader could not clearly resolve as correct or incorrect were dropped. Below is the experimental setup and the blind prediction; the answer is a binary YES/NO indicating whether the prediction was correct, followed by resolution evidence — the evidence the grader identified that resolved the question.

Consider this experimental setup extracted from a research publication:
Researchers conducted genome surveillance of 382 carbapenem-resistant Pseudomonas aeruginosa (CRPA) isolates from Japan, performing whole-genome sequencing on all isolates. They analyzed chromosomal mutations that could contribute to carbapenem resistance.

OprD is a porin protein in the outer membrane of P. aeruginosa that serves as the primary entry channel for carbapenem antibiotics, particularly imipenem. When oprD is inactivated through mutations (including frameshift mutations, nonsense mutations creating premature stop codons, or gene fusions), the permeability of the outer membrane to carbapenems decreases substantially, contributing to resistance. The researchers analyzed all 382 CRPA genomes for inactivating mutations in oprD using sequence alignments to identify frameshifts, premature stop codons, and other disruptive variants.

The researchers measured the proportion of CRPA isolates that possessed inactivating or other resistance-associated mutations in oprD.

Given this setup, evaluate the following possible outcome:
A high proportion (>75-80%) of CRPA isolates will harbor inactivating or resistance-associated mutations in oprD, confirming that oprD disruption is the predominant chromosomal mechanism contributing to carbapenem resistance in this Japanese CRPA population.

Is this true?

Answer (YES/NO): YES